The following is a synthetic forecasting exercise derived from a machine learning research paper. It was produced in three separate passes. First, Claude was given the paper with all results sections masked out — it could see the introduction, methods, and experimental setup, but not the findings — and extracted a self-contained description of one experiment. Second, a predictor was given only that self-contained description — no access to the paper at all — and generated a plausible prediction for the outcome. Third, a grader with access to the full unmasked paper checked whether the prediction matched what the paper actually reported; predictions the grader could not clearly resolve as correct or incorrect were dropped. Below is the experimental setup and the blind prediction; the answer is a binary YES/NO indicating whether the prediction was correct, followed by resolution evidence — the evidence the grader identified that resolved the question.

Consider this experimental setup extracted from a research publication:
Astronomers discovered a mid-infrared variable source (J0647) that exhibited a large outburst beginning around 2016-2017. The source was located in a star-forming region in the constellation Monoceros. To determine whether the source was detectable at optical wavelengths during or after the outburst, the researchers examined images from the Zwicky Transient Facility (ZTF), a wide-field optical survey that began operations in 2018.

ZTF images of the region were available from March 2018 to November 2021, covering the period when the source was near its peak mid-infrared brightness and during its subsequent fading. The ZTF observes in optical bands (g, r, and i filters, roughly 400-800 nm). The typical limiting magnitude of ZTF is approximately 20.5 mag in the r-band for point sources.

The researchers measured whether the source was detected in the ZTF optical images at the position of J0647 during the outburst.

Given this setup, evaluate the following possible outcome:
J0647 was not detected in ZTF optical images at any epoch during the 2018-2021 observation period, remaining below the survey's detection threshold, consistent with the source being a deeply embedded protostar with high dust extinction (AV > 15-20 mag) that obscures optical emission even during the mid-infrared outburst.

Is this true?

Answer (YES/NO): YES